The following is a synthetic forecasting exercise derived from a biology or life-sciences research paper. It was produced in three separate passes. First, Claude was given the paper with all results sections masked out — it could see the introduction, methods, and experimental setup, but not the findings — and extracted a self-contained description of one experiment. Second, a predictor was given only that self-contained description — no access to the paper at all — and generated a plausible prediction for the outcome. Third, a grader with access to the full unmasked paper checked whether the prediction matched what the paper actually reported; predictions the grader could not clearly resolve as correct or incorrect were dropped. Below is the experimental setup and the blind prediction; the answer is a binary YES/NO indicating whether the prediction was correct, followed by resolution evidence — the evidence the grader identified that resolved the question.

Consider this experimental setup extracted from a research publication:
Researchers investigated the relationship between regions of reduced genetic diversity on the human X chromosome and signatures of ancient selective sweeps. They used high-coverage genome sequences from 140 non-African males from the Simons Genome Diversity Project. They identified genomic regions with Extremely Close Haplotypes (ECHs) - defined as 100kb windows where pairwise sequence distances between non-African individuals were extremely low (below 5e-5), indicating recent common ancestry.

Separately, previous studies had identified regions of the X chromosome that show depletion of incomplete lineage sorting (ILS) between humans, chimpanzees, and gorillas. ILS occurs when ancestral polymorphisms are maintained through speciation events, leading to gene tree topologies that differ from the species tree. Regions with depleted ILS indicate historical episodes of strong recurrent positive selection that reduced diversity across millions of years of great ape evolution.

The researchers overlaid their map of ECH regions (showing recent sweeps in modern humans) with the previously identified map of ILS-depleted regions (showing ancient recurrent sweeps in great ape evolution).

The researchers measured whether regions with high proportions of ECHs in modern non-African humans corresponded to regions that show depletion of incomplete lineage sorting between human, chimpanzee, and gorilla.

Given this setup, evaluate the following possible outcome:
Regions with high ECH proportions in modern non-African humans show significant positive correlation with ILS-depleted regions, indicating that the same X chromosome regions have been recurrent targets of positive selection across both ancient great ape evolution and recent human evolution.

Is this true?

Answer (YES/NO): YES